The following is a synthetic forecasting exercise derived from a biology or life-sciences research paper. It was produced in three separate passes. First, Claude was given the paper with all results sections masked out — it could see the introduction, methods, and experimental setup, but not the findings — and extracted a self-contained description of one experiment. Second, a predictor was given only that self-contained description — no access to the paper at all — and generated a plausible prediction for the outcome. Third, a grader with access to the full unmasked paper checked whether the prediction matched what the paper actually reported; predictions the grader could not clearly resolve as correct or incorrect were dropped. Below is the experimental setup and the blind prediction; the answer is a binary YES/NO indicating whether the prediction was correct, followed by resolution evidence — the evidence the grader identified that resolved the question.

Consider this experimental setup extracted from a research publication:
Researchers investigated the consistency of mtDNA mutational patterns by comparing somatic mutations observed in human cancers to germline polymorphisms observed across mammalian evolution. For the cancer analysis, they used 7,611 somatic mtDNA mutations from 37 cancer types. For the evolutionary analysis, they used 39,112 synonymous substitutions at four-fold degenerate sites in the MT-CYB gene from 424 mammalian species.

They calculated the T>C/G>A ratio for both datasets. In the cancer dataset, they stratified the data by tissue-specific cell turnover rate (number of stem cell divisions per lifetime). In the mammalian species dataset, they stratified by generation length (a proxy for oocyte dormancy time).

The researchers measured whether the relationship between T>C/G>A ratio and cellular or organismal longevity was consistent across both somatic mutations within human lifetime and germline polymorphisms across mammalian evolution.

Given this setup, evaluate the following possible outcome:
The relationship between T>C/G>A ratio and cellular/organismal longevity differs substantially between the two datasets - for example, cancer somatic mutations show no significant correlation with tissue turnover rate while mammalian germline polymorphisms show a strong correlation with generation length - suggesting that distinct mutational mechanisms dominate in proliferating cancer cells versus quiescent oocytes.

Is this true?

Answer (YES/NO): NO